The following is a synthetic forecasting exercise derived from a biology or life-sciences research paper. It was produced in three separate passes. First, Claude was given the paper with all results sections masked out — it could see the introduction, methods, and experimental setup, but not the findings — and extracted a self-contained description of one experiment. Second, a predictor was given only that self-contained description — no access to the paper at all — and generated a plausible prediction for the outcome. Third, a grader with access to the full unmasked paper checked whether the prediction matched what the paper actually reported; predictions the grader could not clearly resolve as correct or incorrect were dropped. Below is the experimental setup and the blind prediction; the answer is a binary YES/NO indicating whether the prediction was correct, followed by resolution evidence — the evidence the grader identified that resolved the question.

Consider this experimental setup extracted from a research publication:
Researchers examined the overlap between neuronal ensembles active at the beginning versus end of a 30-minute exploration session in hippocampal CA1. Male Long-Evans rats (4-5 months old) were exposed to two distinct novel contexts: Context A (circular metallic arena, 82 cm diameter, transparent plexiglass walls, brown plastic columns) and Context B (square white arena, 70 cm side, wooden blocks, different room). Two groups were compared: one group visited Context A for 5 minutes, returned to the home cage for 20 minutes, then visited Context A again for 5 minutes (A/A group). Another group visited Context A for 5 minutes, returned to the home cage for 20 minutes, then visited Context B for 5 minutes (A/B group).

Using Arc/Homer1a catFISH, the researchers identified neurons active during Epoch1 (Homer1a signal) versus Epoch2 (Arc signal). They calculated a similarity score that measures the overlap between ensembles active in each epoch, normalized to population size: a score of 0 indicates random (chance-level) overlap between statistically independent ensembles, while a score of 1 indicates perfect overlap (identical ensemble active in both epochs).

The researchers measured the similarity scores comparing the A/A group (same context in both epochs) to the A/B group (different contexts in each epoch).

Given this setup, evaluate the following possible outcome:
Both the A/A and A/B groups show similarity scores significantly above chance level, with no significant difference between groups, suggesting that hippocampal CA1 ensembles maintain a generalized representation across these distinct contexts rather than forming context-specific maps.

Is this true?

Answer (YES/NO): NO